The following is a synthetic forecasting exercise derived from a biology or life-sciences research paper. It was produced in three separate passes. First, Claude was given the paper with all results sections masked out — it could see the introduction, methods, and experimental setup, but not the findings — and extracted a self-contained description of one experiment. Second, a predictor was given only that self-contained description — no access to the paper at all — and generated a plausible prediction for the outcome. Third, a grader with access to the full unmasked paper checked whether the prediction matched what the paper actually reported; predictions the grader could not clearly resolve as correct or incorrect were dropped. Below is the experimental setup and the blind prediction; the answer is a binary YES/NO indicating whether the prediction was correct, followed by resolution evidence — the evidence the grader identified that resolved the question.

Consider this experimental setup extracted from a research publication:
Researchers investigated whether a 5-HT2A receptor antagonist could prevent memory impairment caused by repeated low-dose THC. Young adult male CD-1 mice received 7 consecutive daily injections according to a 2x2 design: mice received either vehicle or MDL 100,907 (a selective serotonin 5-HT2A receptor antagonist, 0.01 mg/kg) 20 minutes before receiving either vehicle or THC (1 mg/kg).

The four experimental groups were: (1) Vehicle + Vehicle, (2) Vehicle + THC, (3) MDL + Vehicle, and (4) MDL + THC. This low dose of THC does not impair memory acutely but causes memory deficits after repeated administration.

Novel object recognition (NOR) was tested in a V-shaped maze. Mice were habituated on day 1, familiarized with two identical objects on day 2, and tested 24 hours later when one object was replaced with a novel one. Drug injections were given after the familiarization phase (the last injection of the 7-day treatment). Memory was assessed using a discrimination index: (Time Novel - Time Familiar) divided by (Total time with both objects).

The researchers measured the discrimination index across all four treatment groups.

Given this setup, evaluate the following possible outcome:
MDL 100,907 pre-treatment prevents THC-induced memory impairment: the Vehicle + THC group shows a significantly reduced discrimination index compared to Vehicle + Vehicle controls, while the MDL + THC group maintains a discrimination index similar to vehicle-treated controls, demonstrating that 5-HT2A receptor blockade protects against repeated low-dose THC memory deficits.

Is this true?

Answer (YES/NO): YES